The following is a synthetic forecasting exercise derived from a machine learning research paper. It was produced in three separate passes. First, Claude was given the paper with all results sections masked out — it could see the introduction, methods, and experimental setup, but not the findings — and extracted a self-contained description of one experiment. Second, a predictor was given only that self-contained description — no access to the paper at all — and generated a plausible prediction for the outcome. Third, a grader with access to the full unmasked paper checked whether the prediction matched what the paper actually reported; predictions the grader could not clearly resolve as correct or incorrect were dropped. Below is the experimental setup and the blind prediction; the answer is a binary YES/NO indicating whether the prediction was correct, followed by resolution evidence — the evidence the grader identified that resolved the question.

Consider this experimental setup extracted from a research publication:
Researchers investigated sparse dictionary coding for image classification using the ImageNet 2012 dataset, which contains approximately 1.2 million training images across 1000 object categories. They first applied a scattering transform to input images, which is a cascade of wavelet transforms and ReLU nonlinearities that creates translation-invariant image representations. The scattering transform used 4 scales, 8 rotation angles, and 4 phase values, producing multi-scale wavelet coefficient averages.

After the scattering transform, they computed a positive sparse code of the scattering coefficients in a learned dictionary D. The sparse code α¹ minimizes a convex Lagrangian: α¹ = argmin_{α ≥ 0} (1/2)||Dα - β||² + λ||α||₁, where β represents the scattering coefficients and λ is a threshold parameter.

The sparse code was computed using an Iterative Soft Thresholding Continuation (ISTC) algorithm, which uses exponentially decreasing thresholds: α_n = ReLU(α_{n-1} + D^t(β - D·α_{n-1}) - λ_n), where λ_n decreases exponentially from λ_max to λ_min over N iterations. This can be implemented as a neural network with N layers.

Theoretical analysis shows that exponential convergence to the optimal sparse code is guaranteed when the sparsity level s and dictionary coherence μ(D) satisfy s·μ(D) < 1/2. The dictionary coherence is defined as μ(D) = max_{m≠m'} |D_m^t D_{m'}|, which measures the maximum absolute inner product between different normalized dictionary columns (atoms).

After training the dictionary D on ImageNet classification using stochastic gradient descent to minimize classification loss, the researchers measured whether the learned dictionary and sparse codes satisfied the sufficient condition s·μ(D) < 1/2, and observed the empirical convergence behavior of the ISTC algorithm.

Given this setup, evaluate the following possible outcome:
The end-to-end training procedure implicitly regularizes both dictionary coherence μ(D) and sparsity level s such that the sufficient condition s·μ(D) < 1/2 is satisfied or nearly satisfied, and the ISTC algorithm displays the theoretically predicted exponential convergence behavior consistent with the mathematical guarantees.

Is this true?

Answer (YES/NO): NO